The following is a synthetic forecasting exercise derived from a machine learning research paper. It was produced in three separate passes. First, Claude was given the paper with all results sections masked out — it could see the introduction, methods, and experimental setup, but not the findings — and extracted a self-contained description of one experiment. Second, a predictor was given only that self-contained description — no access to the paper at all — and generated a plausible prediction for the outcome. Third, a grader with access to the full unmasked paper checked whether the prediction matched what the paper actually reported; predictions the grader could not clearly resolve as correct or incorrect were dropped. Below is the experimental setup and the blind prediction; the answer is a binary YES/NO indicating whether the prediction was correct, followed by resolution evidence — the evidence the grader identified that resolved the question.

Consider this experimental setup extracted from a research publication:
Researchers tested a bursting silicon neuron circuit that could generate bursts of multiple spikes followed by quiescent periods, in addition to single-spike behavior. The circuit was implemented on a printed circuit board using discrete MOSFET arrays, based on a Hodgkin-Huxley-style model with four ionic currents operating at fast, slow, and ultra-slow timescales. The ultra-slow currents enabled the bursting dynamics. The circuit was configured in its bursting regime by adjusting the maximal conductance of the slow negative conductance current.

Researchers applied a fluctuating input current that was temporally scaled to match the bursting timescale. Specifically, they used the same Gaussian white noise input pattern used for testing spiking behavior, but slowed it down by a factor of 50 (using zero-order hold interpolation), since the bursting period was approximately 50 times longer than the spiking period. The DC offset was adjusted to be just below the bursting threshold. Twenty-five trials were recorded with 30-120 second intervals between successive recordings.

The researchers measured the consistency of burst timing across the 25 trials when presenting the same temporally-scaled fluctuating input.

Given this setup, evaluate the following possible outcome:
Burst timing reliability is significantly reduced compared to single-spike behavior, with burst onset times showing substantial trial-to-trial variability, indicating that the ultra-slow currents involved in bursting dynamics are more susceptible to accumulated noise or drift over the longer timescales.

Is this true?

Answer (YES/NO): NO